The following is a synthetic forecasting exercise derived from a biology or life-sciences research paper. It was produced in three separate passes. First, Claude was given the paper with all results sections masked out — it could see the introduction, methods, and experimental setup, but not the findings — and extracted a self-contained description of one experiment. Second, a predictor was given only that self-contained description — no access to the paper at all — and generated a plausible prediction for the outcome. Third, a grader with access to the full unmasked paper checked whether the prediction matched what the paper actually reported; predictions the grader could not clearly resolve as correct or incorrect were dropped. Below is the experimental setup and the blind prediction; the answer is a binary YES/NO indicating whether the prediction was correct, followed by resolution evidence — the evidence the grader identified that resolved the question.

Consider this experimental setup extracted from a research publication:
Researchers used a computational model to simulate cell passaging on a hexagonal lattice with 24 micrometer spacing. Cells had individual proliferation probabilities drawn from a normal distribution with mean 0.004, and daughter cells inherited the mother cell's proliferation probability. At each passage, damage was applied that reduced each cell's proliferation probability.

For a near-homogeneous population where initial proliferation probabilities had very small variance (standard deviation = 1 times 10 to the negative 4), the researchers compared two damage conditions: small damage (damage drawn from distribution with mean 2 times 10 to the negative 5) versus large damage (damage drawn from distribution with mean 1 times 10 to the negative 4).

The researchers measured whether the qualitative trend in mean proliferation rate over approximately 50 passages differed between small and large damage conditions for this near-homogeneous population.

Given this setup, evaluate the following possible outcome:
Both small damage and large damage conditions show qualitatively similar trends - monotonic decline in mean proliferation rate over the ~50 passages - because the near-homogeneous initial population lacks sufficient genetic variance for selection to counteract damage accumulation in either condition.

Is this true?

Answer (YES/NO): YES